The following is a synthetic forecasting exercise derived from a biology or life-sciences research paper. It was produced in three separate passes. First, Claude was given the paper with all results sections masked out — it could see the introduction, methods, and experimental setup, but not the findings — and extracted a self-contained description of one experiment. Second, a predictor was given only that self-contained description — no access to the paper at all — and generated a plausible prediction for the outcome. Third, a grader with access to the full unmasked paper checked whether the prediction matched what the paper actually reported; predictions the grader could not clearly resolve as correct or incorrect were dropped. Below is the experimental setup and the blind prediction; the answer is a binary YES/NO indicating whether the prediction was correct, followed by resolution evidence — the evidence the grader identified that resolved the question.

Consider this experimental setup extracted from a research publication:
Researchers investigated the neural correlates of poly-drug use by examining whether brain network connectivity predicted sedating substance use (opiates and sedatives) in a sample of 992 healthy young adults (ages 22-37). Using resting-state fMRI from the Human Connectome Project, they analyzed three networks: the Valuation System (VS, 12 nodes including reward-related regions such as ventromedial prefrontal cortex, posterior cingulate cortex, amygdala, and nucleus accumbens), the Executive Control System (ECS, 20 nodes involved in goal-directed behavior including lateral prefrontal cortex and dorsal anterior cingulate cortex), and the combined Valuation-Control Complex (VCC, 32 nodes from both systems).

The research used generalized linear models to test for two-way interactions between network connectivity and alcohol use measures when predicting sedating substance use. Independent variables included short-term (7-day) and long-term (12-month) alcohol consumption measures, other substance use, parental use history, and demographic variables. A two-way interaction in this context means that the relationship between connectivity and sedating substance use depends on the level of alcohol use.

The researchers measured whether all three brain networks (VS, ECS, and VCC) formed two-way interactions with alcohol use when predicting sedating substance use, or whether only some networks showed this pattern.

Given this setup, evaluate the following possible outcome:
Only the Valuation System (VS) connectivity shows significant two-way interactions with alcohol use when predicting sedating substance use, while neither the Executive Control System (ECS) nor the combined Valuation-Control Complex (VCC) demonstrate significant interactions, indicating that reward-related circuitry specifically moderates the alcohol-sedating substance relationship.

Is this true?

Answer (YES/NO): NO